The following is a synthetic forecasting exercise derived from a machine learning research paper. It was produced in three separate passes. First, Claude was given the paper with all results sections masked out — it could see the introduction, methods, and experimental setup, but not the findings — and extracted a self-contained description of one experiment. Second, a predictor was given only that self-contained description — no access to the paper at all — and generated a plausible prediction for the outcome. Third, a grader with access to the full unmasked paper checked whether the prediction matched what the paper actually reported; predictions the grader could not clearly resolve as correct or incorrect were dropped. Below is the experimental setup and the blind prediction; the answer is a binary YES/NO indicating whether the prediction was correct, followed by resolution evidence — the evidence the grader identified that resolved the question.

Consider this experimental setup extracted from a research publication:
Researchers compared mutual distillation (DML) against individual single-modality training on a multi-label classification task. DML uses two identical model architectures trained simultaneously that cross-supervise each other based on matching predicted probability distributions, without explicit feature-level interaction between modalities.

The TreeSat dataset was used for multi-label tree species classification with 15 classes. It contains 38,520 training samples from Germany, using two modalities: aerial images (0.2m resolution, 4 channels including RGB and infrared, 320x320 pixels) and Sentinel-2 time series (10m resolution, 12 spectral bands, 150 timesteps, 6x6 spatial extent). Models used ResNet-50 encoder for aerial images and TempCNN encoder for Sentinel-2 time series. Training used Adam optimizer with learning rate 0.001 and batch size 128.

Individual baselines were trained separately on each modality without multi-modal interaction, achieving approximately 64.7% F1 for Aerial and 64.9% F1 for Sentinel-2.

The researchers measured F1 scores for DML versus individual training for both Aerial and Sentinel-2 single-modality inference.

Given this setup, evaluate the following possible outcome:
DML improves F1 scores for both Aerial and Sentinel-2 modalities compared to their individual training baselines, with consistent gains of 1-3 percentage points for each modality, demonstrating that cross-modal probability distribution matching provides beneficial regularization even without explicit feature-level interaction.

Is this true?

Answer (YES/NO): NO